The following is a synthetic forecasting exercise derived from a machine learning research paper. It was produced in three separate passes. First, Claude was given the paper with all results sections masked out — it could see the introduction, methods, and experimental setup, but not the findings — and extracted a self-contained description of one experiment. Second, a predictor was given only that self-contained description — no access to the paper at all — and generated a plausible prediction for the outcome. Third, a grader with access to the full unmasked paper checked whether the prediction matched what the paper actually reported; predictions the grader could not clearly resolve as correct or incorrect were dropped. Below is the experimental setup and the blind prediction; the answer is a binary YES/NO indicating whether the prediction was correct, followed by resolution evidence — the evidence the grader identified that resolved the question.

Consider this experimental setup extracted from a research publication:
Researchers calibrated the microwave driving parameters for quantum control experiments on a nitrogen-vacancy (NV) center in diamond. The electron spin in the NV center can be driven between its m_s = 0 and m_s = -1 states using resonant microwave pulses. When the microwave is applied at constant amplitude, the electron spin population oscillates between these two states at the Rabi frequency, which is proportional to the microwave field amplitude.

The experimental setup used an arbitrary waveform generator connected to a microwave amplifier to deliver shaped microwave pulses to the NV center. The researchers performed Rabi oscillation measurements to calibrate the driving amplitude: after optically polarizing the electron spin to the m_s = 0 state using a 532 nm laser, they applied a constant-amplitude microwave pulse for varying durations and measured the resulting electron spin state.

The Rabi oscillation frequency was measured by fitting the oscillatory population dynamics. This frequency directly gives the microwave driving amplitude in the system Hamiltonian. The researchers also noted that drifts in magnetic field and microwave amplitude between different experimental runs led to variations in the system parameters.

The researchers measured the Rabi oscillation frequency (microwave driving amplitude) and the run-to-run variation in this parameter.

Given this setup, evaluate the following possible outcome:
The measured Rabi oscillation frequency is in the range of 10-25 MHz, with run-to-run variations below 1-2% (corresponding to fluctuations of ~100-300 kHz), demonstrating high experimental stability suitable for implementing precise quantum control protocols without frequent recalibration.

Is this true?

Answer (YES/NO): NO